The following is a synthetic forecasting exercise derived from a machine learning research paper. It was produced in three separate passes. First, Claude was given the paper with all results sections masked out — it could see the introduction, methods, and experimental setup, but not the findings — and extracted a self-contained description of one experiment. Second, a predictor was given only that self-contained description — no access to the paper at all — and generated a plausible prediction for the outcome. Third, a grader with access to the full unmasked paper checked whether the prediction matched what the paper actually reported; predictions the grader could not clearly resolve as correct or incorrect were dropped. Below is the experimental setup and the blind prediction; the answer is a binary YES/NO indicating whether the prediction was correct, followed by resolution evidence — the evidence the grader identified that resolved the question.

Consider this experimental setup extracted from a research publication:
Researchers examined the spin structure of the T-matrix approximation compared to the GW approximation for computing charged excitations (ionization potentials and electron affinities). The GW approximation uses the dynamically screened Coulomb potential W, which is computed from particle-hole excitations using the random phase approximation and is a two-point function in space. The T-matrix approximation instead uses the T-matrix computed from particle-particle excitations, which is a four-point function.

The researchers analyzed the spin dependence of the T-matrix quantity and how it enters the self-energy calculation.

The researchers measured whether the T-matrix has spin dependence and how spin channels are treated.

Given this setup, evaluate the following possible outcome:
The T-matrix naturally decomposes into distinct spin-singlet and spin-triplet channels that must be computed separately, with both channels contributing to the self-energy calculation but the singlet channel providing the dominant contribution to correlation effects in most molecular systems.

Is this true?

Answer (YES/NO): NO